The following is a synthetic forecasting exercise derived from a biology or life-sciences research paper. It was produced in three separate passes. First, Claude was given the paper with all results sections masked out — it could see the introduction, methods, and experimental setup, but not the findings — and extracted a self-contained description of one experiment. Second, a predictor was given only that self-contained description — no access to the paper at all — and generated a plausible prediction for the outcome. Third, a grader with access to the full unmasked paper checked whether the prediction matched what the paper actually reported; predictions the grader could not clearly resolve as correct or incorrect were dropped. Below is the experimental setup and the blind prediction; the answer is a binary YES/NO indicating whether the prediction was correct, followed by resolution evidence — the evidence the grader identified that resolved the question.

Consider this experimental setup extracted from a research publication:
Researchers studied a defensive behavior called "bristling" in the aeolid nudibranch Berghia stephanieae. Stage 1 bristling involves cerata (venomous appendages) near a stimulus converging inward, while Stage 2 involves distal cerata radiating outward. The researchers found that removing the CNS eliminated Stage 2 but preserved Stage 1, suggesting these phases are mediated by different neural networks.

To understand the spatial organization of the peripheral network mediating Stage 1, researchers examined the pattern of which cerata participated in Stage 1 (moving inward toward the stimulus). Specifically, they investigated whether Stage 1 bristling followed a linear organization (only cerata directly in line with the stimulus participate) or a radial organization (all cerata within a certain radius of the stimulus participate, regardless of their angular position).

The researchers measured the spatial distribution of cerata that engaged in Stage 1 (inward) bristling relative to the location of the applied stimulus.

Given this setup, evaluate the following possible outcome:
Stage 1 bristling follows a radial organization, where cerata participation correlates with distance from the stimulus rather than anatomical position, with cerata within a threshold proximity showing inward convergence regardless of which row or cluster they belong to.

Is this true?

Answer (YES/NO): YES